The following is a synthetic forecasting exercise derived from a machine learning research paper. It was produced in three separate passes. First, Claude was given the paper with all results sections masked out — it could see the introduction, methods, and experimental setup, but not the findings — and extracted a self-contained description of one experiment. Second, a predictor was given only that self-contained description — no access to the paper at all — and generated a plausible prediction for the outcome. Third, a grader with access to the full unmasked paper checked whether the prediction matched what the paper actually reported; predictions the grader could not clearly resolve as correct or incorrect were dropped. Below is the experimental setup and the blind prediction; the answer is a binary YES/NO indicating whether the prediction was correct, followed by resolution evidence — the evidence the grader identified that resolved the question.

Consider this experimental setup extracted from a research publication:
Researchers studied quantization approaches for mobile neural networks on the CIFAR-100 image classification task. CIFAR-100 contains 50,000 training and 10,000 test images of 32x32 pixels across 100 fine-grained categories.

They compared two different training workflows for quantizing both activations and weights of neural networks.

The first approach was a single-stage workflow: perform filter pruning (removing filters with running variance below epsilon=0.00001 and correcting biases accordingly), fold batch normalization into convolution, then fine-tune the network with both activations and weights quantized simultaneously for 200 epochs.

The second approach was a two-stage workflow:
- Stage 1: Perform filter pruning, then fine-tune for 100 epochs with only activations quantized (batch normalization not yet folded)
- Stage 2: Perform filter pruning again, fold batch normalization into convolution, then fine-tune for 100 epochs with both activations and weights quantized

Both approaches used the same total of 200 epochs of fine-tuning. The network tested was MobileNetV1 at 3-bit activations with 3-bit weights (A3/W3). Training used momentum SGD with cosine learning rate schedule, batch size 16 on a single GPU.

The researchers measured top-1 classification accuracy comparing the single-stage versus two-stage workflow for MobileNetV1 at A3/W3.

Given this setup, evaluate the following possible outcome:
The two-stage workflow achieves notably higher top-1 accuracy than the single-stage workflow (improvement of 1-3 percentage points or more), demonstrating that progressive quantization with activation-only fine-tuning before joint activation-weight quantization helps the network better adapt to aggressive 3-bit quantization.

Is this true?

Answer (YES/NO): NO